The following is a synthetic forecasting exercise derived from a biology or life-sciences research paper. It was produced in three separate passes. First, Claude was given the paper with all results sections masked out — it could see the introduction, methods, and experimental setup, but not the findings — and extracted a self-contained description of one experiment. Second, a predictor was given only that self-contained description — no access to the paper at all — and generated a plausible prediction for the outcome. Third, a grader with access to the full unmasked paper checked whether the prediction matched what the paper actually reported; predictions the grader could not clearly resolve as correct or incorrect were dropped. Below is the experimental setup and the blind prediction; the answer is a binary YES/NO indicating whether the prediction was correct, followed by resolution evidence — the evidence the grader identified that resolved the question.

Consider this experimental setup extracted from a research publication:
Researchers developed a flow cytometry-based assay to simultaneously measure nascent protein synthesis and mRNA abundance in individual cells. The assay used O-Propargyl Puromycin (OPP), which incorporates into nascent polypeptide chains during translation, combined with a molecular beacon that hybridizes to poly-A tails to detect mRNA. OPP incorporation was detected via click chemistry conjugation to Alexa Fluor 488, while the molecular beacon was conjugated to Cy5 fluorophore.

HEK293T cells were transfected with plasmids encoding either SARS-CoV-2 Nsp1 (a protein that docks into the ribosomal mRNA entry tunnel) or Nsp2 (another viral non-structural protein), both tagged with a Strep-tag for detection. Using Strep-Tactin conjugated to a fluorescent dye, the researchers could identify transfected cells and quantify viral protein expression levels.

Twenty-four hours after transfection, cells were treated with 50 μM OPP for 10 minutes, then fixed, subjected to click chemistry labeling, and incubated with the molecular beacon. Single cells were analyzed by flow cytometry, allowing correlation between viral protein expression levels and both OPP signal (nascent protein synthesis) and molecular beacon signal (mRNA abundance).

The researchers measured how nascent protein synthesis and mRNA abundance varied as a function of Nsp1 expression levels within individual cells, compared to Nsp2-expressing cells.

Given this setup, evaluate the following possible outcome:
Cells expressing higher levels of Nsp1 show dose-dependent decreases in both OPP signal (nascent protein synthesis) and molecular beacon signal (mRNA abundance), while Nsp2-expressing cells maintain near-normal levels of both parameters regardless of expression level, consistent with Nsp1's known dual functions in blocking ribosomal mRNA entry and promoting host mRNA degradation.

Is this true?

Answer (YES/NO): YES